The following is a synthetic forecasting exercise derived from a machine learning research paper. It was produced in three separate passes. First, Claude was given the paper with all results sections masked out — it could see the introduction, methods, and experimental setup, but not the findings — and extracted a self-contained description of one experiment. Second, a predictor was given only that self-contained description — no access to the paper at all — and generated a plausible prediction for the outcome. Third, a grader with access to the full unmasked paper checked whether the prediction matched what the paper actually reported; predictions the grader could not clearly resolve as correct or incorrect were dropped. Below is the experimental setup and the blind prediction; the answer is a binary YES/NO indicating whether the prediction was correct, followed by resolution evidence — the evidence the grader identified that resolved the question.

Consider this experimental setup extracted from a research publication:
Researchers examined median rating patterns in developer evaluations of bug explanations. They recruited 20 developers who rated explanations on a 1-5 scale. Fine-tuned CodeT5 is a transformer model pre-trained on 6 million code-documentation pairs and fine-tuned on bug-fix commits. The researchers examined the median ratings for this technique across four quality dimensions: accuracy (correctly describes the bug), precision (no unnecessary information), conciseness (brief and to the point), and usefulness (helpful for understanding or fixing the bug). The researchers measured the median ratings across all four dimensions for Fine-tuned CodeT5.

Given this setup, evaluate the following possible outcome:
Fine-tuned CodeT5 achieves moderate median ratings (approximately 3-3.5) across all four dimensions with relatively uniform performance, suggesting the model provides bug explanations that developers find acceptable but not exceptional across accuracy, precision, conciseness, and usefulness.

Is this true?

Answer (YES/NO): YES